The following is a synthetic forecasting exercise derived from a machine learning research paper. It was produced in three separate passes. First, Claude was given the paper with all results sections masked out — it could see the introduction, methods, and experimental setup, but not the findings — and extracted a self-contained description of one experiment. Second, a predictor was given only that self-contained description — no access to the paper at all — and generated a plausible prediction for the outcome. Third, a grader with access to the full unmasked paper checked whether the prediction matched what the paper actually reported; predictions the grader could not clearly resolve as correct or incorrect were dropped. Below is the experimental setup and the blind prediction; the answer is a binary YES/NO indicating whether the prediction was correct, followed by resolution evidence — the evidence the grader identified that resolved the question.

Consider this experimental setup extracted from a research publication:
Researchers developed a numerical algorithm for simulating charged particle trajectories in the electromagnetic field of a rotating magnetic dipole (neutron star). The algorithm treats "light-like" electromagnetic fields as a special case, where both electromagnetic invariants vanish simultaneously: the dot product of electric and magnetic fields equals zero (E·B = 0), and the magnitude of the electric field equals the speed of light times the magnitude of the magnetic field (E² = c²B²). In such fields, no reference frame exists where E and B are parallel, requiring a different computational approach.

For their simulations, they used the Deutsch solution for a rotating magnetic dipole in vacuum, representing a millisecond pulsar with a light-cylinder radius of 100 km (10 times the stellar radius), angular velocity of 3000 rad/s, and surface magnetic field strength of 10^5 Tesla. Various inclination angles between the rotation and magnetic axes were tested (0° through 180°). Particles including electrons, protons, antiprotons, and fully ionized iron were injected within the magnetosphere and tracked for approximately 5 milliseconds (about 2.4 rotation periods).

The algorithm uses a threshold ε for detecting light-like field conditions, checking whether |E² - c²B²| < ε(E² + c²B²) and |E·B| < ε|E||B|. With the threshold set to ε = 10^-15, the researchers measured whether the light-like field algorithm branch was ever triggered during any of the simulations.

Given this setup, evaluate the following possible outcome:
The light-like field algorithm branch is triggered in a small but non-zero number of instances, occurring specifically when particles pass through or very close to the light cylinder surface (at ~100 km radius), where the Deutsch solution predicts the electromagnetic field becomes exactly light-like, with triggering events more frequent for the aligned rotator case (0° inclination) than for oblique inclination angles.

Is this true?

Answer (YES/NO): NO